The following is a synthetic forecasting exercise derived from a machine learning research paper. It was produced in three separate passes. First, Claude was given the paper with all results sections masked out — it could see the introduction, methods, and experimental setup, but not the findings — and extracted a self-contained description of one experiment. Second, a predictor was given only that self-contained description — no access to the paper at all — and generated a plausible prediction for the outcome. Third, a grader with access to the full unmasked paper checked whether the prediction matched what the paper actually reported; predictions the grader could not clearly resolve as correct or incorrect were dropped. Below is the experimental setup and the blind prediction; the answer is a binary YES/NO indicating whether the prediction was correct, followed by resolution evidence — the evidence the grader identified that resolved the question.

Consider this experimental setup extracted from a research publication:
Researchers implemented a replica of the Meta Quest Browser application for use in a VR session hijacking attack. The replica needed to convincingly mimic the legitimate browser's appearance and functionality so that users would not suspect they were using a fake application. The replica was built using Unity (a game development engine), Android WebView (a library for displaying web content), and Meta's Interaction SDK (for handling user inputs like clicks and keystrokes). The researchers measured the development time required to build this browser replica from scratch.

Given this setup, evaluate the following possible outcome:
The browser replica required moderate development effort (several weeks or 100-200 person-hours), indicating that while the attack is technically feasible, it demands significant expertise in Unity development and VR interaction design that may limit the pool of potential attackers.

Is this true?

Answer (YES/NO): NO